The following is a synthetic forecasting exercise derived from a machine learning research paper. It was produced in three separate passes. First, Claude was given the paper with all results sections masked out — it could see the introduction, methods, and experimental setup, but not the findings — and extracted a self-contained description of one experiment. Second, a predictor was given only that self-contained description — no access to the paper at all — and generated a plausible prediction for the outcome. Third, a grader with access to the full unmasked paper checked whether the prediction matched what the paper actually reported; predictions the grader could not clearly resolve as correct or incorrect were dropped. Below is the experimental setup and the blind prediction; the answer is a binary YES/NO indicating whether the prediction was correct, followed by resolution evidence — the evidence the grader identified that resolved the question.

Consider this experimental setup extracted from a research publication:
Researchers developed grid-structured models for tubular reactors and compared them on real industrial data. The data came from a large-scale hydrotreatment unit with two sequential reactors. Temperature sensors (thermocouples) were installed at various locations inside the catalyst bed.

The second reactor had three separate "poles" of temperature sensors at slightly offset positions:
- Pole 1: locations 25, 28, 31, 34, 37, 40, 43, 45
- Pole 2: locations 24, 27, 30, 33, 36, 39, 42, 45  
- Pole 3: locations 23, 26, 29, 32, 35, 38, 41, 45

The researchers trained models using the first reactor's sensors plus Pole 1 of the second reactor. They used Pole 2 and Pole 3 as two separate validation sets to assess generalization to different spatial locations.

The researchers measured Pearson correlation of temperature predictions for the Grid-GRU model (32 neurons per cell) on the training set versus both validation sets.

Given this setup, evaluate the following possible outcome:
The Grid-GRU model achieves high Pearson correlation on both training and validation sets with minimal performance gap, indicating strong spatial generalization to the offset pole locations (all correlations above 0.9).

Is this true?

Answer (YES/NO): NO